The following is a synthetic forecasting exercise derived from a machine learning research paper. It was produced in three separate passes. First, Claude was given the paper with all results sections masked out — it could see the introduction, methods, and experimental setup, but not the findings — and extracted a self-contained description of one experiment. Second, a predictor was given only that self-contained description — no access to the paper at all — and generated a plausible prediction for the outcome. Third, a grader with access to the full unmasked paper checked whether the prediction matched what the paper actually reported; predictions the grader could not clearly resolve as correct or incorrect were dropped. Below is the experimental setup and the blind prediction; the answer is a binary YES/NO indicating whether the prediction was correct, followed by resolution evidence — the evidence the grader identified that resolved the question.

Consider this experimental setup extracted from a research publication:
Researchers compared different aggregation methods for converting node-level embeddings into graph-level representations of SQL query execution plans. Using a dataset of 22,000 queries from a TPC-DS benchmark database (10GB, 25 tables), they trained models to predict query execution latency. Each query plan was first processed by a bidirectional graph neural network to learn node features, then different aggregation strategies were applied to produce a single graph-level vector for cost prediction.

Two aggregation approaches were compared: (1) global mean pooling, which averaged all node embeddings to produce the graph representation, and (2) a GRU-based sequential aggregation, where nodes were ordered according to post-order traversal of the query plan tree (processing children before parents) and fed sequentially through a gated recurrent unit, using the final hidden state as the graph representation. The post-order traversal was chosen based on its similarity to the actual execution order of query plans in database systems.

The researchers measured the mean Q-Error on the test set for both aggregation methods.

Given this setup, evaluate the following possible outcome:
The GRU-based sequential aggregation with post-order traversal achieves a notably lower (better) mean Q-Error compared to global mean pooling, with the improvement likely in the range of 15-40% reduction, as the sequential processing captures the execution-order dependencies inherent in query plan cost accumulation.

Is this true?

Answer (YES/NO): NO